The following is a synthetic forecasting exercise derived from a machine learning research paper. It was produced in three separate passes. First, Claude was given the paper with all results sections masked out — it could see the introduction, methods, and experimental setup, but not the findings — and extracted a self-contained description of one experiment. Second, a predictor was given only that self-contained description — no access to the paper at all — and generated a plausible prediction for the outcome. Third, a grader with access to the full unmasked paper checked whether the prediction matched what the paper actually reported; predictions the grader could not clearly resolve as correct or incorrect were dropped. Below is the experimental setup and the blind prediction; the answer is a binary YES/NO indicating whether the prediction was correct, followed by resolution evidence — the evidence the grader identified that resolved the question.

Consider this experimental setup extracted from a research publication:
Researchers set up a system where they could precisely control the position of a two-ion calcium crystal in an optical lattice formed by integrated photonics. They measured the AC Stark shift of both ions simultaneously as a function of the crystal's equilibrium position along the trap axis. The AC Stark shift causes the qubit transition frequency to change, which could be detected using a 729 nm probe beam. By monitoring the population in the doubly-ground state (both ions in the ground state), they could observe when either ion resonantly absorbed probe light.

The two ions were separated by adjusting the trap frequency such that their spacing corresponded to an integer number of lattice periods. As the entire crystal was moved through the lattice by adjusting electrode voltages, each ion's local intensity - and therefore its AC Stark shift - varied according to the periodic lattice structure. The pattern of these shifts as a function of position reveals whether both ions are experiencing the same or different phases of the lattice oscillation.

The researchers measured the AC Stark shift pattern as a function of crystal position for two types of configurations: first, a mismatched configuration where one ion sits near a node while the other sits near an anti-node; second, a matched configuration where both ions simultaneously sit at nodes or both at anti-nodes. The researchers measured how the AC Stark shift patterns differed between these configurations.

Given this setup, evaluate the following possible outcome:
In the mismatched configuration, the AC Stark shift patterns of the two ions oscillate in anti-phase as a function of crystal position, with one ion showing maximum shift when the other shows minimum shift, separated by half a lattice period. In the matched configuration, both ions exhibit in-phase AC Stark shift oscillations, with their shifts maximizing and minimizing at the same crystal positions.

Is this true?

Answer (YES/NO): YES